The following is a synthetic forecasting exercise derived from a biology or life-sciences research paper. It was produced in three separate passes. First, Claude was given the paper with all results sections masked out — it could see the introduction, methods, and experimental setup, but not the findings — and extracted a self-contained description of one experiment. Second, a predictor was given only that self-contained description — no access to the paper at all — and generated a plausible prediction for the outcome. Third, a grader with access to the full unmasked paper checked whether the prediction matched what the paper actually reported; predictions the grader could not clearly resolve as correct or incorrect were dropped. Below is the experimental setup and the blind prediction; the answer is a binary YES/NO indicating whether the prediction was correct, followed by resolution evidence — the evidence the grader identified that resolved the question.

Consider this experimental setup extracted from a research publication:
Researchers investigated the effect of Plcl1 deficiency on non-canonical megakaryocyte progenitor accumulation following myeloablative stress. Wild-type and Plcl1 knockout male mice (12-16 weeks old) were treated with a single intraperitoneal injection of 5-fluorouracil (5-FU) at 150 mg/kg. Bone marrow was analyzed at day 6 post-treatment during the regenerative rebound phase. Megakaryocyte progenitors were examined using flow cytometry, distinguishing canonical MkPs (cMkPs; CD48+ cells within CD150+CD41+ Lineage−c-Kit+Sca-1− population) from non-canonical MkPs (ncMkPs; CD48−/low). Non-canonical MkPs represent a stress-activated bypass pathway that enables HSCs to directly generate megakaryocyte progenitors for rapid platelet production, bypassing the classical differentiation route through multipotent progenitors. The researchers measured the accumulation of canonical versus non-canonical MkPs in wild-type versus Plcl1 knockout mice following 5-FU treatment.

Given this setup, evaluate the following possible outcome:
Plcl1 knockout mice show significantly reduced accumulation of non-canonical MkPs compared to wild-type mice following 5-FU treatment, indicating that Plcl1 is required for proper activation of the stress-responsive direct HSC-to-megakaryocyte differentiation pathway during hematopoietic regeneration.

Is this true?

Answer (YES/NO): NO